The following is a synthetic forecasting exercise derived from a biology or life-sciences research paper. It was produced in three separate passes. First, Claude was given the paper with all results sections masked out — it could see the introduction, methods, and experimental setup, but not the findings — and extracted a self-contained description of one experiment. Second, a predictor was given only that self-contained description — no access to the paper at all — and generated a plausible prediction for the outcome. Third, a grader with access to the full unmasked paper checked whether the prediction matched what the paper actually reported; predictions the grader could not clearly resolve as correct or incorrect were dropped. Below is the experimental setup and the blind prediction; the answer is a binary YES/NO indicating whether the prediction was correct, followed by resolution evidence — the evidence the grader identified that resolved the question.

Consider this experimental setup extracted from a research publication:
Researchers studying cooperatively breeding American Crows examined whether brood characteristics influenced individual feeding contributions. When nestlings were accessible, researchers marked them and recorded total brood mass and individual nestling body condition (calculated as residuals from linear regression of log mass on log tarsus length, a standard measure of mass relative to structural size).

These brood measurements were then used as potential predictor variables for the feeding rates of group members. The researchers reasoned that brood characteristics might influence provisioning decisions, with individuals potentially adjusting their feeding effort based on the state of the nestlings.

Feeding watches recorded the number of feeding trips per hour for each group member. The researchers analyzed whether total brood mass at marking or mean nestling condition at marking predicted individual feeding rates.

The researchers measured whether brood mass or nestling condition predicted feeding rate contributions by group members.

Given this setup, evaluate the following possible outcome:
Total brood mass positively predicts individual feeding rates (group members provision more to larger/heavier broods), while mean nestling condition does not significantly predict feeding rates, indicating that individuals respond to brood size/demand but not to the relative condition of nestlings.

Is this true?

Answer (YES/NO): NO